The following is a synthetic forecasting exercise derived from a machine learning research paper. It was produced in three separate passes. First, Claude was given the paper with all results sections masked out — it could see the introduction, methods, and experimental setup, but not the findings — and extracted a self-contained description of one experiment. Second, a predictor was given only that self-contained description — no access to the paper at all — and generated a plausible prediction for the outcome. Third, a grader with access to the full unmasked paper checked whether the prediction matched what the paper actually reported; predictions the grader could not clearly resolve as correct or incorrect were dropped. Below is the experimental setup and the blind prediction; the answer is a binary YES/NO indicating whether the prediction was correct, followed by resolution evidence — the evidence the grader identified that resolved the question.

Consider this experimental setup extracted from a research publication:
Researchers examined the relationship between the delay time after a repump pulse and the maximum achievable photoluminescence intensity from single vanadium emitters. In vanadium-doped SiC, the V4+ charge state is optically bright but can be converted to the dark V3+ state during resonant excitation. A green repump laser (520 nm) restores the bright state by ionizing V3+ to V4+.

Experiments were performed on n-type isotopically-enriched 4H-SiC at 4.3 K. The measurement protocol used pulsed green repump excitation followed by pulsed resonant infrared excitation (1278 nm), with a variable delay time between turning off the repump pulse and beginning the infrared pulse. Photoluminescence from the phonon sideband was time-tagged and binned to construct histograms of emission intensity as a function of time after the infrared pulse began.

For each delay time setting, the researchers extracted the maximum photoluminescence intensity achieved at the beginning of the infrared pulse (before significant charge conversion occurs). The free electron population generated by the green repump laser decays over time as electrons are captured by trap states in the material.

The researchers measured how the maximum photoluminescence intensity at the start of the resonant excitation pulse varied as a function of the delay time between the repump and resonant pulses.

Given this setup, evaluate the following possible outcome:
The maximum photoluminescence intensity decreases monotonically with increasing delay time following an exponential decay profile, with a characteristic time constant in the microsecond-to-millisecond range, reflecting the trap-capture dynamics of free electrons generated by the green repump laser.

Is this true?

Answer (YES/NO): YES